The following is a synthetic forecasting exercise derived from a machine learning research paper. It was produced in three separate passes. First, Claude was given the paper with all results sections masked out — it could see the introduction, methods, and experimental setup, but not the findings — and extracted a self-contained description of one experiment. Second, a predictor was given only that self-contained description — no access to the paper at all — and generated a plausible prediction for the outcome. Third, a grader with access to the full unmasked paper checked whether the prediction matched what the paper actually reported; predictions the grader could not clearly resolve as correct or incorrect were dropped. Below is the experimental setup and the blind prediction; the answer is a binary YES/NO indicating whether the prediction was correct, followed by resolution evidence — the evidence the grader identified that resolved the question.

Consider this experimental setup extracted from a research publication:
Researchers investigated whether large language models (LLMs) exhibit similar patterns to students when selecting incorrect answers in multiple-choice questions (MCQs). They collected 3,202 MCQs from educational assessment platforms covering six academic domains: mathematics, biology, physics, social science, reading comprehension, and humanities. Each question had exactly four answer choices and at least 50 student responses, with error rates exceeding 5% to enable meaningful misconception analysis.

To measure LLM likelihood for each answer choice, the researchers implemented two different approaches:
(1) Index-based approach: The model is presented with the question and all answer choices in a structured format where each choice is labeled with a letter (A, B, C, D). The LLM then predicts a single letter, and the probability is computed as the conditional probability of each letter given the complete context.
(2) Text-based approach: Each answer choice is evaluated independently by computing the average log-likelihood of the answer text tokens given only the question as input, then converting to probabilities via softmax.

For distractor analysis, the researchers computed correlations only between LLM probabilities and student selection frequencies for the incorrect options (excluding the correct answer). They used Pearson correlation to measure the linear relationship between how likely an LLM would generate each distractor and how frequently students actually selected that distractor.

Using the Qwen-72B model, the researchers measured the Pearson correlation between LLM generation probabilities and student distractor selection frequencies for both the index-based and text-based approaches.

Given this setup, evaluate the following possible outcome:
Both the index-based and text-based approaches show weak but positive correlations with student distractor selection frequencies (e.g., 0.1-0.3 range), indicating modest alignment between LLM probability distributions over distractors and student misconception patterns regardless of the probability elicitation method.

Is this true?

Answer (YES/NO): NO